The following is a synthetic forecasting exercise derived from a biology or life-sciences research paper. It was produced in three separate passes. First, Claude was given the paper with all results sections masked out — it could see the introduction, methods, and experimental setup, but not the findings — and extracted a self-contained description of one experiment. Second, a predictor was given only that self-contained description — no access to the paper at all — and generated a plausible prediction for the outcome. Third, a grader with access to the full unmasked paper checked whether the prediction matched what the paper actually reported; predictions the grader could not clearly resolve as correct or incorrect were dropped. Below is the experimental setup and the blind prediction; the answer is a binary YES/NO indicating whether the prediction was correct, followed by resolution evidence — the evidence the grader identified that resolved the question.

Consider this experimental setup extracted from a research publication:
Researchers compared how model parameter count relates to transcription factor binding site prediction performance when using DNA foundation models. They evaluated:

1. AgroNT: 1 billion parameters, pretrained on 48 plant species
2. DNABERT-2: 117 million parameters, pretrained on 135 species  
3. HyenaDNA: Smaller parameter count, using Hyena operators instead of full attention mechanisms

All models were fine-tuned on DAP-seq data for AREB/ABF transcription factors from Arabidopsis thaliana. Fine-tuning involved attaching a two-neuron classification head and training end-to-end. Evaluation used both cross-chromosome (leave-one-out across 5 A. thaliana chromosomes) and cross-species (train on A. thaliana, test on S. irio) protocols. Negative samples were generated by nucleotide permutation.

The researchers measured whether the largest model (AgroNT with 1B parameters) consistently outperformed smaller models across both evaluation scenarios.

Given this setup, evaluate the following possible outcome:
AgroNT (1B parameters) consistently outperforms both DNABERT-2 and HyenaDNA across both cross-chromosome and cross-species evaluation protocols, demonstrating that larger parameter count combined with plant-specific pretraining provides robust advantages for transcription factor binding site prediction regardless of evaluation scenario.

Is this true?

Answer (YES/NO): NO